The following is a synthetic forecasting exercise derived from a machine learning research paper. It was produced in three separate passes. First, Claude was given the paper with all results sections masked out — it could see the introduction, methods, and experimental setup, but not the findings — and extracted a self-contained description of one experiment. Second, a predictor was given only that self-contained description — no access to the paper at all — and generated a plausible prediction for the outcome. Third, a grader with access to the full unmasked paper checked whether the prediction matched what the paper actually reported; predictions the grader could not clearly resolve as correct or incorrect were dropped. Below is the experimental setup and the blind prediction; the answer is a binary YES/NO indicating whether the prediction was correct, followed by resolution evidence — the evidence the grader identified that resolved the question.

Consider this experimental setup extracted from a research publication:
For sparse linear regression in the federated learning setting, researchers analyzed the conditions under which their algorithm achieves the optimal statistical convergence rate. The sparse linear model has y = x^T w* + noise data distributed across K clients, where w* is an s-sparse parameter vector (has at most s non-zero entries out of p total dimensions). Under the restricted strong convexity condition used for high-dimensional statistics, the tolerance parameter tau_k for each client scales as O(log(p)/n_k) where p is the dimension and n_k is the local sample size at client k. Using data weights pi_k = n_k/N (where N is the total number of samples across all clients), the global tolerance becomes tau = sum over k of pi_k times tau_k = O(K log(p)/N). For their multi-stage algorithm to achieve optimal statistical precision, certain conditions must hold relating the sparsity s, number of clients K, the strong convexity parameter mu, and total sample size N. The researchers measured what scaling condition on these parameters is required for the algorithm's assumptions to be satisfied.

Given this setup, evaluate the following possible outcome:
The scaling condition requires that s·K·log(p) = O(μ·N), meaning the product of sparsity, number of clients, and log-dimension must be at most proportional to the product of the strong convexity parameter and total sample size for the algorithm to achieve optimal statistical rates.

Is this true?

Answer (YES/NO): NO